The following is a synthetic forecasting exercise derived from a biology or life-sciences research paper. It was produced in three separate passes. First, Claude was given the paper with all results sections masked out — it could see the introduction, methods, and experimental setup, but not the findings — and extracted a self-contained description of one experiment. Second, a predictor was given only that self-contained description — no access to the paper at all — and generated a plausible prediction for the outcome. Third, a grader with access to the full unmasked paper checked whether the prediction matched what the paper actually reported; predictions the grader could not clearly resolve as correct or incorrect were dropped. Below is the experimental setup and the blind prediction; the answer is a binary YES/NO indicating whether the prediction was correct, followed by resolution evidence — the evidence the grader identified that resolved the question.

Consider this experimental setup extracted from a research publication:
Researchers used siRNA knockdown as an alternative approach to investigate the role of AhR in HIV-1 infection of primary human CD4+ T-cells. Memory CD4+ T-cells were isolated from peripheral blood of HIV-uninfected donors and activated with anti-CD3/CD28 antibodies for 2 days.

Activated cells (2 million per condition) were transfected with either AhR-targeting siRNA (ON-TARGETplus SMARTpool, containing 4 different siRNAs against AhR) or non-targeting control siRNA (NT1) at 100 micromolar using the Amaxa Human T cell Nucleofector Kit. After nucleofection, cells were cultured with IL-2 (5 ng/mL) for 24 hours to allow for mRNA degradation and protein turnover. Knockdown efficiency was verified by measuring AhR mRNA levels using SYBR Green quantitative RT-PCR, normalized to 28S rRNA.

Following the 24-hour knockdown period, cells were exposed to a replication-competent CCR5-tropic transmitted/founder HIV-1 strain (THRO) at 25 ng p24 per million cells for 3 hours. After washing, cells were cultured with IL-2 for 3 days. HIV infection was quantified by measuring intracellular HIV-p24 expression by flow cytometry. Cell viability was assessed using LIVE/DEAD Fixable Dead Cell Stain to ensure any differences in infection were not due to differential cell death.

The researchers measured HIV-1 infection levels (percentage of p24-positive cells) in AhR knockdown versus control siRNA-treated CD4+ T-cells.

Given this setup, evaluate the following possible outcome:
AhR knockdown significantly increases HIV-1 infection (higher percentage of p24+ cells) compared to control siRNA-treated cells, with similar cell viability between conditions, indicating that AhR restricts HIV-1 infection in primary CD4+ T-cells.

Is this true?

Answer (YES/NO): YES